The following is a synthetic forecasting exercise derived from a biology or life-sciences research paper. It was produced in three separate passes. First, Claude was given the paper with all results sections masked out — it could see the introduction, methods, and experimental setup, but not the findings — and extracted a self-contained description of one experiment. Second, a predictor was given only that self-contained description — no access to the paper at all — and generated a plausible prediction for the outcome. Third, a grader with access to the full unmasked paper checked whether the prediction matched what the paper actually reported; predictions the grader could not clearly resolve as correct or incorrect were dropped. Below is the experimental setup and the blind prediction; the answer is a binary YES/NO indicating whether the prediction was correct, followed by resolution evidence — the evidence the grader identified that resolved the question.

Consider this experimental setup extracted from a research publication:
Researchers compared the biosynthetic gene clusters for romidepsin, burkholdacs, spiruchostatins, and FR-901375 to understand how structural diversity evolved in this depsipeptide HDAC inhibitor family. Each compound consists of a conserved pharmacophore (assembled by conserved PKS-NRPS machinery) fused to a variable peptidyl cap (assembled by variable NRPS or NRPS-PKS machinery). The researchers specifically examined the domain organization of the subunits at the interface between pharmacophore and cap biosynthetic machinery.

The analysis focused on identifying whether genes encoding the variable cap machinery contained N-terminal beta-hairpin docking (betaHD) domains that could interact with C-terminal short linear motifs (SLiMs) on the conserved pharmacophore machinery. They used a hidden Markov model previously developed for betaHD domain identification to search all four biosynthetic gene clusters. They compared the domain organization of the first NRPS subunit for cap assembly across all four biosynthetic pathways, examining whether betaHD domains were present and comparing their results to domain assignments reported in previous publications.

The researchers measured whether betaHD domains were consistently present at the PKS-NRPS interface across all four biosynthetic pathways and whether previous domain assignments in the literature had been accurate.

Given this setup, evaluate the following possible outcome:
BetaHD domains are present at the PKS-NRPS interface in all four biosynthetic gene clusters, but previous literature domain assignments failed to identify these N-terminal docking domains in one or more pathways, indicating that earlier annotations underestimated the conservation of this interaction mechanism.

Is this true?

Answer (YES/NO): YES